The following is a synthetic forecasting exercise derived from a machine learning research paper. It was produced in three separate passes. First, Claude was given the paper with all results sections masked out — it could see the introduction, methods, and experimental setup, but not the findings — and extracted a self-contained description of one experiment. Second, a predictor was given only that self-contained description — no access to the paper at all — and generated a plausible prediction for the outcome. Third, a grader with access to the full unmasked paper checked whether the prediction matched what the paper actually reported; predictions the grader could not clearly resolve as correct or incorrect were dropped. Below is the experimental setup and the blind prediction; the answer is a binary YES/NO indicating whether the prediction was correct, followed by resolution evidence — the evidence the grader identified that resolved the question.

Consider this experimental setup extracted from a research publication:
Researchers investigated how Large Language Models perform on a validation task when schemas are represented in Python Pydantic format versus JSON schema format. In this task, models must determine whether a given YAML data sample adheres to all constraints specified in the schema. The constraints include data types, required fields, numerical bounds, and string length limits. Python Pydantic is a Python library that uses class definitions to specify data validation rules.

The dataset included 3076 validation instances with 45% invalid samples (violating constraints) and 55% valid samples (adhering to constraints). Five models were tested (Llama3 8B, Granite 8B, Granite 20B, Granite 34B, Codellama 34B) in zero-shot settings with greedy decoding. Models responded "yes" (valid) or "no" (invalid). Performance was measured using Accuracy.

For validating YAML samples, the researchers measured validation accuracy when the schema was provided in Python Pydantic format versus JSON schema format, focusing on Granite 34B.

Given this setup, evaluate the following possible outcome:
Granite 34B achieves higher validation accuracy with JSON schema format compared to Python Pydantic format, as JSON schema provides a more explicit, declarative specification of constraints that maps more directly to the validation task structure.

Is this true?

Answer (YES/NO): NO